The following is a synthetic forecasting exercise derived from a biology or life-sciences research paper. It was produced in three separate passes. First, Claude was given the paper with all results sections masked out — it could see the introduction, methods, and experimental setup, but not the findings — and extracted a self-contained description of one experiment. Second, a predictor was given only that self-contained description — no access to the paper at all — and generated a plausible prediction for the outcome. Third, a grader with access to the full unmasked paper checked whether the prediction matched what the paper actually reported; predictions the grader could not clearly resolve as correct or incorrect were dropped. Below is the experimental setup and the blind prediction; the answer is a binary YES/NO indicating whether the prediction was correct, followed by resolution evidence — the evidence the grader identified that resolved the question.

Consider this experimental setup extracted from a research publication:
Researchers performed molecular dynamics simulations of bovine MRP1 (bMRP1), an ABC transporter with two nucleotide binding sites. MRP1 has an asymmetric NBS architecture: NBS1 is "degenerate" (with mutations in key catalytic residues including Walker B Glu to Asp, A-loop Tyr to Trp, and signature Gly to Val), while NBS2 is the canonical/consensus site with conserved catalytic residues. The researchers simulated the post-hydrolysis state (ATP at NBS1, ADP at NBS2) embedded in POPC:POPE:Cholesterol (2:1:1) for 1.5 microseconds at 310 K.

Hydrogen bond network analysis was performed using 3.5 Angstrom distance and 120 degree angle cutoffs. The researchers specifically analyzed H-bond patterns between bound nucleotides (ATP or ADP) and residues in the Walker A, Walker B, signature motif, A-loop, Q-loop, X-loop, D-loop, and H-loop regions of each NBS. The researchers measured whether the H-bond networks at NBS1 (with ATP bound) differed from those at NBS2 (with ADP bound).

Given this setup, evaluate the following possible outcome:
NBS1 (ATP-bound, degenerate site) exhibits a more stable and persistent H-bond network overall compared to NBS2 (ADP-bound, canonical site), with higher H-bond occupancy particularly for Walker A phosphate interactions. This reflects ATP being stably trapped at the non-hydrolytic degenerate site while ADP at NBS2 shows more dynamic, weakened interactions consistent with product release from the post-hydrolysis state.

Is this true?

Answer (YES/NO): YES